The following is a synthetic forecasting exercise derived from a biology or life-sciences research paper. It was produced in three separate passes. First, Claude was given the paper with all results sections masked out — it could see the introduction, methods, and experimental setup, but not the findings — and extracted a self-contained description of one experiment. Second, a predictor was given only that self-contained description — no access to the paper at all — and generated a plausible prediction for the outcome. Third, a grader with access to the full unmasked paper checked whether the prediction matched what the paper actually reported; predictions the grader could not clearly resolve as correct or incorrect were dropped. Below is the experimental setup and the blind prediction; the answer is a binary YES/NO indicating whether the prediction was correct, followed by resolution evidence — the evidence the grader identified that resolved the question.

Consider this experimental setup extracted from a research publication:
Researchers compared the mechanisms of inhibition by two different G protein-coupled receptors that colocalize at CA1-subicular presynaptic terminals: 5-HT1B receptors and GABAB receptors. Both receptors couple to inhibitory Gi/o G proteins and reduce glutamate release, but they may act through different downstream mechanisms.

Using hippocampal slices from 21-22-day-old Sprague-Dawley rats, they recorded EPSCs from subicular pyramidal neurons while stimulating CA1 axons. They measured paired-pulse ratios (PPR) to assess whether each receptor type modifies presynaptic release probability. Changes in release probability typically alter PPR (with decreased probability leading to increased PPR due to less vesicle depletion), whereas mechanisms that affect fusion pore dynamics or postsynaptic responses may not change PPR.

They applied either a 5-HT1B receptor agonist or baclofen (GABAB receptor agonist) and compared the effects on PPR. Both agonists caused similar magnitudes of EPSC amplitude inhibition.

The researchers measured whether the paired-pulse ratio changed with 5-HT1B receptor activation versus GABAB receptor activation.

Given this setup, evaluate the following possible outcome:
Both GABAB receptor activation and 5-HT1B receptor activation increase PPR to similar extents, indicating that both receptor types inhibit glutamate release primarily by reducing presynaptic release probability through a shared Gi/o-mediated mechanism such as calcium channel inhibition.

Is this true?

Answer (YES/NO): NO